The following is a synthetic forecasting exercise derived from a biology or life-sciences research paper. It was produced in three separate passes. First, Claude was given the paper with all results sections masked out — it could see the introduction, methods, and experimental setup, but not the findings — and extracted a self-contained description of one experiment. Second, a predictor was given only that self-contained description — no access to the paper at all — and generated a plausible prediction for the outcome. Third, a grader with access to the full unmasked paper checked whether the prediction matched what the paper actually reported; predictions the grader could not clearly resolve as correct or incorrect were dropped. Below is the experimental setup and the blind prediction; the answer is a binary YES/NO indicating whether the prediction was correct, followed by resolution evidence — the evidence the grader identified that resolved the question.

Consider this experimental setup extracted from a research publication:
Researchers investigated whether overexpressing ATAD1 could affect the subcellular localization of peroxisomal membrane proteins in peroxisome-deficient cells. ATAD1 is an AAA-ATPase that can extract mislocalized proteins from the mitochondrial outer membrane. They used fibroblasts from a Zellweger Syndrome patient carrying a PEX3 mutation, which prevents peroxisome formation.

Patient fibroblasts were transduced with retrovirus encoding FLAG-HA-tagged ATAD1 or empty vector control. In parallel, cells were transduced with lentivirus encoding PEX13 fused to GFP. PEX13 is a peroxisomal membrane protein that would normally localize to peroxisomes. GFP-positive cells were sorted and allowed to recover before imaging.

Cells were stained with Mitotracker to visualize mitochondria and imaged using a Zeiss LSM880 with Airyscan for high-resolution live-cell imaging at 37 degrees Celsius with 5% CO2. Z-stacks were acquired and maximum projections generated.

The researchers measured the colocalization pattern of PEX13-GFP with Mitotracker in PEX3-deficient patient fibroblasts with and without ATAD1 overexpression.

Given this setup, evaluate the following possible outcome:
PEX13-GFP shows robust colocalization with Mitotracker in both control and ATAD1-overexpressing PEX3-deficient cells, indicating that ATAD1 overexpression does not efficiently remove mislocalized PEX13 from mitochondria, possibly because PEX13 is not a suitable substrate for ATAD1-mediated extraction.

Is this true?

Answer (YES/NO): NO